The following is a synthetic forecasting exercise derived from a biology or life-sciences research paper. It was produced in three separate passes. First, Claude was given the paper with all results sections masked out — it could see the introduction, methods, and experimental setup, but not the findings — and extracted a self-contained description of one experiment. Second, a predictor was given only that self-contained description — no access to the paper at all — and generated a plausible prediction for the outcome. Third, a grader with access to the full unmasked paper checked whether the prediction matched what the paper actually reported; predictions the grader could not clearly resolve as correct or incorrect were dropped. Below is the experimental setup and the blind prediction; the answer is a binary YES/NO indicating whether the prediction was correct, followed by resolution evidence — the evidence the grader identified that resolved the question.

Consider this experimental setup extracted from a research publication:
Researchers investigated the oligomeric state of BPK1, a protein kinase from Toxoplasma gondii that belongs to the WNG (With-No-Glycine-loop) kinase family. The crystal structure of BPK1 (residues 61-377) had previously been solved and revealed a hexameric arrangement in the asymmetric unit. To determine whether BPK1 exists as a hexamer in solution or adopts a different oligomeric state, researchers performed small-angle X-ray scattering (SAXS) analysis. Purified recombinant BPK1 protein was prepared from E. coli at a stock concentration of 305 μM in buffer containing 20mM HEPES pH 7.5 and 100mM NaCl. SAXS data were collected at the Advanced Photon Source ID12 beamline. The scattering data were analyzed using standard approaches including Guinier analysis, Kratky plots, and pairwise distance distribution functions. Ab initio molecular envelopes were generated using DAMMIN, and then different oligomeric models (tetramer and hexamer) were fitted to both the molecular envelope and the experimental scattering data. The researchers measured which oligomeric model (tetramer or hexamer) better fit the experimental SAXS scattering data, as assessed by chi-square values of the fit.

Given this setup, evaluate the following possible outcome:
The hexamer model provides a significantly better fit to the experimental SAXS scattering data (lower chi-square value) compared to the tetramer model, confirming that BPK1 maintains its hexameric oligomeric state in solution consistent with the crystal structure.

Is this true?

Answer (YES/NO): NO